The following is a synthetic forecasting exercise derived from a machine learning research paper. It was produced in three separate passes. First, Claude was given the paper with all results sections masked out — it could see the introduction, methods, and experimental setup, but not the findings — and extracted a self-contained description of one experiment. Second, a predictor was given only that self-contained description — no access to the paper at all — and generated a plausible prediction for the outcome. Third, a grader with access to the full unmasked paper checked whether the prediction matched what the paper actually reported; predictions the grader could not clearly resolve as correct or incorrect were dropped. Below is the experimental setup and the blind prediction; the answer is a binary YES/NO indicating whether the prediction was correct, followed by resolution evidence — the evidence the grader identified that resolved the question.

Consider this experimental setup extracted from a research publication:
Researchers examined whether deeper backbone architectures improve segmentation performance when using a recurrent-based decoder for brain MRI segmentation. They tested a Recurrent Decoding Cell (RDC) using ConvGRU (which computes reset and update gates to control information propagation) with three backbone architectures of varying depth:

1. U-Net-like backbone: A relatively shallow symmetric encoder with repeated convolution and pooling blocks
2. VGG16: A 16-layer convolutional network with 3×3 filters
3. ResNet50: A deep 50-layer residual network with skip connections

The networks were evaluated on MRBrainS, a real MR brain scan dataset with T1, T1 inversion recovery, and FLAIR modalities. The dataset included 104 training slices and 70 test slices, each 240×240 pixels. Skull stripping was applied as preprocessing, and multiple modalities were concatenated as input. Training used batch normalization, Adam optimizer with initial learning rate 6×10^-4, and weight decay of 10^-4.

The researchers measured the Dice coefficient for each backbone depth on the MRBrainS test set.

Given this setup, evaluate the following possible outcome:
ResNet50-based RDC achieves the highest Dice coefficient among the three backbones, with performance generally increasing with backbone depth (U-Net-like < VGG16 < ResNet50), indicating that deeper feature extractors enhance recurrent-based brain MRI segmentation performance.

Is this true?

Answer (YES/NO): NO